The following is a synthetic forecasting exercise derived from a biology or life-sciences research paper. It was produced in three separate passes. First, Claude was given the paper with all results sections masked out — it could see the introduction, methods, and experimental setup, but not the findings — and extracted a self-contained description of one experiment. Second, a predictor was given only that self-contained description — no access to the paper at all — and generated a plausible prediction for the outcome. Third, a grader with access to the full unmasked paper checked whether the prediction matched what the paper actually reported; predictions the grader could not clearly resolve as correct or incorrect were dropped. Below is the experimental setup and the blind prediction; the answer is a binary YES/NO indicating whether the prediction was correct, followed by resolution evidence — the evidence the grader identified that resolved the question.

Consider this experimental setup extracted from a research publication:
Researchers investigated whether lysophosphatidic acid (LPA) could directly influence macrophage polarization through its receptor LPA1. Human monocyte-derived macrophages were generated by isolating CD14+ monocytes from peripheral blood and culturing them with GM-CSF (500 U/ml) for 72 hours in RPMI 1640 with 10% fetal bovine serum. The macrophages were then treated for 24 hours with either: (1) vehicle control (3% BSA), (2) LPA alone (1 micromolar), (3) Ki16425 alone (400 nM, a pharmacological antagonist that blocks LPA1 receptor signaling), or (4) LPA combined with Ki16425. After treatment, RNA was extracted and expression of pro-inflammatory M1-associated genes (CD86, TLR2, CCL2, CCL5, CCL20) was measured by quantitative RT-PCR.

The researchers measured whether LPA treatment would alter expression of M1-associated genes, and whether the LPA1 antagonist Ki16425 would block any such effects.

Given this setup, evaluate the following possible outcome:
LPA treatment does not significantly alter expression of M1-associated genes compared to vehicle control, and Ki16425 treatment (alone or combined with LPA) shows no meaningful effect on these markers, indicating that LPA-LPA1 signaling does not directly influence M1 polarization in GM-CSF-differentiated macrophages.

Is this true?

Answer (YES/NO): NO